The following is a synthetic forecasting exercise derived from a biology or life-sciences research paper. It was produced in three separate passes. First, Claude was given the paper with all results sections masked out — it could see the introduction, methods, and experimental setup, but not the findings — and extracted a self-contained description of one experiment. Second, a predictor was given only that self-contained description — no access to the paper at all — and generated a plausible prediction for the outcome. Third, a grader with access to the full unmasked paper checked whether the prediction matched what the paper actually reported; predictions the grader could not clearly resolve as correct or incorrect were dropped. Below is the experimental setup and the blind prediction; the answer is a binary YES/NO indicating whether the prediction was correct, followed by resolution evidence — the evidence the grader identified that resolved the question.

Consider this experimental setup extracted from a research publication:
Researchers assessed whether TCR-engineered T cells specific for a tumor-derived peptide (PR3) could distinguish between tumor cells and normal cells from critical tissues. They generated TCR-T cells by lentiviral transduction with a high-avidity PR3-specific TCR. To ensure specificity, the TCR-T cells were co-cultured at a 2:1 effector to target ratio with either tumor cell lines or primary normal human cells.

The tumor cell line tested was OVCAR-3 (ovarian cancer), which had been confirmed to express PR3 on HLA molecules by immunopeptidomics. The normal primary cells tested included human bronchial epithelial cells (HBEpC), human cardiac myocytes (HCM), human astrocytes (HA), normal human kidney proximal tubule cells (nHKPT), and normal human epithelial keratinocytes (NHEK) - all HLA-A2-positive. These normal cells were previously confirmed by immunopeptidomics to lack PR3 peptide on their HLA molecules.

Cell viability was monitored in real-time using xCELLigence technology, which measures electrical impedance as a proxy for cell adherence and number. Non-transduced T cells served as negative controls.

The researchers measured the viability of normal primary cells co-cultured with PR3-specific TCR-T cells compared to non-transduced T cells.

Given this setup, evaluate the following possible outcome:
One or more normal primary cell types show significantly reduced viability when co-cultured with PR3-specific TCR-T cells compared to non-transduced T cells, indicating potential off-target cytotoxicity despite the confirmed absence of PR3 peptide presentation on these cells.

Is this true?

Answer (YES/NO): NO